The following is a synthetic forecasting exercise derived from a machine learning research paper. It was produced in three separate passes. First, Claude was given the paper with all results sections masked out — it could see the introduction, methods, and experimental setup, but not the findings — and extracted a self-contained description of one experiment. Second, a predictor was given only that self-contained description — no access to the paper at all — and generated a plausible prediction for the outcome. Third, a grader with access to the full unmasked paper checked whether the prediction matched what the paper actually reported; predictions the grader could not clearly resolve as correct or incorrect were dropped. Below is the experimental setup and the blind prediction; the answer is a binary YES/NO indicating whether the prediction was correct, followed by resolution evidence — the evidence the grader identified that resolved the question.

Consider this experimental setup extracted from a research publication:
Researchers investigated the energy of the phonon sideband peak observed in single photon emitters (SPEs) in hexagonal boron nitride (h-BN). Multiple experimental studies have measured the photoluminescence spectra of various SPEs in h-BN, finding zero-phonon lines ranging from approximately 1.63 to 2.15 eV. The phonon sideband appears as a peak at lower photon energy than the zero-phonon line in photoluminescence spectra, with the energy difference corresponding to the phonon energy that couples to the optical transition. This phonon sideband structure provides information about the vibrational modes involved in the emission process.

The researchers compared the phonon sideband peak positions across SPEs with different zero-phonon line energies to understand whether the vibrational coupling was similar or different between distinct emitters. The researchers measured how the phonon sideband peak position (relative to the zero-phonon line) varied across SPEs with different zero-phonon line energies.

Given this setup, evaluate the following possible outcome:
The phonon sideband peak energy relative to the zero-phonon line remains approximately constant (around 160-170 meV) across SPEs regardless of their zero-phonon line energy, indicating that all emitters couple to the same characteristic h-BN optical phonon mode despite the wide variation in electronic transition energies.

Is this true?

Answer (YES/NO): YES